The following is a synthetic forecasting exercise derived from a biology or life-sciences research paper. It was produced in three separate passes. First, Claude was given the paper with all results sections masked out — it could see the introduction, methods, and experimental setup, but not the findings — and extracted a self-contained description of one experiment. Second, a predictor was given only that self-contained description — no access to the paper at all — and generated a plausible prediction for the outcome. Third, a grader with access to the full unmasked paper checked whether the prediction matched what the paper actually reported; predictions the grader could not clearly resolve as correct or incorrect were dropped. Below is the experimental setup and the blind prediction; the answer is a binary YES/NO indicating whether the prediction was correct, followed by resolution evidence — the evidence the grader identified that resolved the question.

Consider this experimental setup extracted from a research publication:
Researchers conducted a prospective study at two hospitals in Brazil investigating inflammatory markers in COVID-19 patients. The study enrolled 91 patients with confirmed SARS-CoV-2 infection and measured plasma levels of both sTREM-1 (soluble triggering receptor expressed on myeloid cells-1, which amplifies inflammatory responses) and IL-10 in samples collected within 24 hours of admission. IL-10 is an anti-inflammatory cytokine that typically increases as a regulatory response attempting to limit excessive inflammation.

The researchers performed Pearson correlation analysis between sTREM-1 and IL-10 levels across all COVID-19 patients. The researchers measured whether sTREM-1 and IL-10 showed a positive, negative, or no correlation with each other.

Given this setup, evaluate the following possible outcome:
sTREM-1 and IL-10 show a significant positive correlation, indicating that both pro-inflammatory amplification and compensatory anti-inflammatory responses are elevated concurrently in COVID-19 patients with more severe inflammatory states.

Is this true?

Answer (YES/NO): YES